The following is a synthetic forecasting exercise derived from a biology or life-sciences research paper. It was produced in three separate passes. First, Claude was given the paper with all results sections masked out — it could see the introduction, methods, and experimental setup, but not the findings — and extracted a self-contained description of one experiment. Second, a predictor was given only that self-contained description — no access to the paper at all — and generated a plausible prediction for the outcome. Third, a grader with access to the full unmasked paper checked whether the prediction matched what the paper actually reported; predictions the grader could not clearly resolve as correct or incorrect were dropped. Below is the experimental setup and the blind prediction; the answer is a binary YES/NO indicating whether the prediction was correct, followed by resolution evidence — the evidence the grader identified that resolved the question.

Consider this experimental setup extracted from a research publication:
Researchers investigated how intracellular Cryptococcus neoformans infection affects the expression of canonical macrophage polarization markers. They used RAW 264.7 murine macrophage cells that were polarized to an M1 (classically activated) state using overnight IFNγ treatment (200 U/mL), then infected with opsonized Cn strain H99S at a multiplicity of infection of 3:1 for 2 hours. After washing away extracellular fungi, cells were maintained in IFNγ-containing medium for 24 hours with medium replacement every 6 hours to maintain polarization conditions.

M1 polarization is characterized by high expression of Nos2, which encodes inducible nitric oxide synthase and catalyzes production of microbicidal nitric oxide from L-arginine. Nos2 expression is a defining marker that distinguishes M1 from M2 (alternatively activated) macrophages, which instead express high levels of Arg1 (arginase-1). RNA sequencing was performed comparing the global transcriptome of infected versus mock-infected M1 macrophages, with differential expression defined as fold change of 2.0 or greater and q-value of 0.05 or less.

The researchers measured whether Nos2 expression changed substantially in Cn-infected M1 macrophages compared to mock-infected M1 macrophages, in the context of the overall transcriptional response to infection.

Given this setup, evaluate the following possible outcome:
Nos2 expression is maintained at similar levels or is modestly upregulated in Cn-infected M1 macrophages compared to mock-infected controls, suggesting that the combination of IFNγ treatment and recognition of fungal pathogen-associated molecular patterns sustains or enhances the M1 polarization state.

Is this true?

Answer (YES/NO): YES